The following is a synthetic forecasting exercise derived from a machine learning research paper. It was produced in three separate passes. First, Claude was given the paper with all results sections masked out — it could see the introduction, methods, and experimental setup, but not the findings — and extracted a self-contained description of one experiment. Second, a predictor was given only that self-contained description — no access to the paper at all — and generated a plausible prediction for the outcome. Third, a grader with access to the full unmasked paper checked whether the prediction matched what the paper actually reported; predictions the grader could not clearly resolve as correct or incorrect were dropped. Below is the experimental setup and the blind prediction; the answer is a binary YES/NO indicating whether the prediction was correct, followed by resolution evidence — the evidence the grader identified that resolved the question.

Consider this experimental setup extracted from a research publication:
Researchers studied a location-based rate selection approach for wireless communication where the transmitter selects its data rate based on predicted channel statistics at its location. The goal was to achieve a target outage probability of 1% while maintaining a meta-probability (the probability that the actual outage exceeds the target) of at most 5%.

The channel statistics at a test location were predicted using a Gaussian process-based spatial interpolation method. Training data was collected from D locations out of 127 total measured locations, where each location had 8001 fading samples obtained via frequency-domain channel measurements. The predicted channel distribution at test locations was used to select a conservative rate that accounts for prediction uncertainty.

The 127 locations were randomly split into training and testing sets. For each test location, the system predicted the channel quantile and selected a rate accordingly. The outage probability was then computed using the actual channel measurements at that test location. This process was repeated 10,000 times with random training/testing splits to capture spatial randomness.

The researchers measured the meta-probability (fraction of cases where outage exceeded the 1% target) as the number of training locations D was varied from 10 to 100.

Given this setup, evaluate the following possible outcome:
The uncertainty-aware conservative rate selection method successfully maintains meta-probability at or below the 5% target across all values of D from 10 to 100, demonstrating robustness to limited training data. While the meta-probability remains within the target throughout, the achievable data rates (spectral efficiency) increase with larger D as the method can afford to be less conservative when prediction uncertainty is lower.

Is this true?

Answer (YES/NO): NO